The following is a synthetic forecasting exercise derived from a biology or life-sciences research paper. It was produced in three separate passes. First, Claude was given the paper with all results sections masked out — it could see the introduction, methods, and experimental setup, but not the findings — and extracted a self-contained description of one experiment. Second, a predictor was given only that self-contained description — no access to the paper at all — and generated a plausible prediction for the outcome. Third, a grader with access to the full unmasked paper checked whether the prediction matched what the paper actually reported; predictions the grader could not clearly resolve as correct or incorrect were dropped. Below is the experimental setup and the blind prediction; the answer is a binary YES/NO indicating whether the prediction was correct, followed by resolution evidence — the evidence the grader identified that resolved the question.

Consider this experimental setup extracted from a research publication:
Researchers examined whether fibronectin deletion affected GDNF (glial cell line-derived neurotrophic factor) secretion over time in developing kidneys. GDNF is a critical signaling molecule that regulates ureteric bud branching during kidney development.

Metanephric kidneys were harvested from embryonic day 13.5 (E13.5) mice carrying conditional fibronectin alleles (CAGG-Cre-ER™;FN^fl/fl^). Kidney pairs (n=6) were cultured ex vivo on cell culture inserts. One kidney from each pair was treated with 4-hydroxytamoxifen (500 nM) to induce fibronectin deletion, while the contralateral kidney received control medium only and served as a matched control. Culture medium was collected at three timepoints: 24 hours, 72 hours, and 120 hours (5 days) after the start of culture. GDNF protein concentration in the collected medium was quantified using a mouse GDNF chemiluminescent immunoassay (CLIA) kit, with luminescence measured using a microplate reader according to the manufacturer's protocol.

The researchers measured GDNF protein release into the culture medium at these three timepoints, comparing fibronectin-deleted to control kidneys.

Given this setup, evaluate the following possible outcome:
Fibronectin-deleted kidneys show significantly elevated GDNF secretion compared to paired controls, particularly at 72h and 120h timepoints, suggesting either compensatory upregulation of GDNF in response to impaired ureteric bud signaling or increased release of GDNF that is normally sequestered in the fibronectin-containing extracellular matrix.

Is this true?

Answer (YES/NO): NO